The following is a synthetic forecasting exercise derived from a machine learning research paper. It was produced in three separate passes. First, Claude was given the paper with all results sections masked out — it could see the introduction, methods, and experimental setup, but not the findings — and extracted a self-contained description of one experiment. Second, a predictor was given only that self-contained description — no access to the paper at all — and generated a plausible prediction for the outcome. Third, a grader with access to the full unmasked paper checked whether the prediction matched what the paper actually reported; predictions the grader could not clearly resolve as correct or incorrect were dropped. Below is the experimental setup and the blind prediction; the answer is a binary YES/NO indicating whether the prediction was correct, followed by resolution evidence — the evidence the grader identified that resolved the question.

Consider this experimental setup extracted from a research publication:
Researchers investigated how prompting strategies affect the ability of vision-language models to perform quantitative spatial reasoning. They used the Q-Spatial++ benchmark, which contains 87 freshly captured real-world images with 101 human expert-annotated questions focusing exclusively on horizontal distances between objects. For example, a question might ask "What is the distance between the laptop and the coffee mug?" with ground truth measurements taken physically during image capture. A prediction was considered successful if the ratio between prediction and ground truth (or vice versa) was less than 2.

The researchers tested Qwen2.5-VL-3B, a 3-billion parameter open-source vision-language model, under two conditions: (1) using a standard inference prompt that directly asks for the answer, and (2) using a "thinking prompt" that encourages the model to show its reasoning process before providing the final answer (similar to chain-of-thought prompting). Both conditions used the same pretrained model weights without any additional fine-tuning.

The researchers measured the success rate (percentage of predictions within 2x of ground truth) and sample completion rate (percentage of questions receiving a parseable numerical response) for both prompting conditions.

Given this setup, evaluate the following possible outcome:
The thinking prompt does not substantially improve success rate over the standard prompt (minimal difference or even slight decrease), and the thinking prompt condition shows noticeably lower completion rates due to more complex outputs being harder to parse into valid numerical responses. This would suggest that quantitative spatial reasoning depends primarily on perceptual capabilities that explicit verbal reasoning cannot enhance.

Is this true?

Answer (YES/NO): NO